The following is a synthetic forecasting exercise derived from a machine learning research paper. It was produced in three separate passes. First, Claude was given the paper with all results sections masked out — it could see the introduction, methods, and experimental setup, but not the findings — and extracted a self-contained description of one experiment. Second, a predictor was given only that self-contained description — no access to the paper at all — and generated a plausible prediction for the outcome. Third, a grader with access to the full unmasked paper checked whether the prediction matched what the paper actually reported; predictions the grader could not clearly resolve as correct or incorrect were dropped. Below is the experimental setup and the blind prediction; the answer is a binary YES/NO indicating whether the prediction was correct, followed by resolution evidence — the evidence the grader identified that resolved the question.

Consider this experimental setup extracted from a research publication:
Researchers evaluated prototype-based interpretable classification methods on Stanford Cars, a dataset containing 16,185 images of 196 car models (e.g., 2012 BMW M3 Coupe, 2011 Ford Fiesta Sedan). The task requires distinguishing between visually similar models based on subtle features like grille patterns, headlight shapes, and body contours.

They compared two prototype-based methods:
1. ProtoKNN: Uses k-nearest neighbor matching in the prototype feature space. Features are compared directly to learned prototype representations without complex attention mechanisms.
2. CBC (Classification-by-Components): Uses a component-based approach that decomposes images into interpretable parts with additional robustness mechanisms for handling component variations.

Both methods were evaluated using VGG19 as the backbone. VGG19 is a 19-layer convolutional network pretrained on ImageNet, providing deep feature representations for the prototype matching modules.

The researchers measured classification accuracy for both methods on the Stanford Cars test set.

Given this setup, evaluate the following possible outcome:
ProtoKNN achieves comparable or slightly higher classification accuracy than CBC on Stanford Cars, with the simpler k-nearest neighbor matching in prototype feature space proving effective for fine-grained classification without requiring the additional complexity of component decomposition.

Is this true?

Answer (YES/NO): YES